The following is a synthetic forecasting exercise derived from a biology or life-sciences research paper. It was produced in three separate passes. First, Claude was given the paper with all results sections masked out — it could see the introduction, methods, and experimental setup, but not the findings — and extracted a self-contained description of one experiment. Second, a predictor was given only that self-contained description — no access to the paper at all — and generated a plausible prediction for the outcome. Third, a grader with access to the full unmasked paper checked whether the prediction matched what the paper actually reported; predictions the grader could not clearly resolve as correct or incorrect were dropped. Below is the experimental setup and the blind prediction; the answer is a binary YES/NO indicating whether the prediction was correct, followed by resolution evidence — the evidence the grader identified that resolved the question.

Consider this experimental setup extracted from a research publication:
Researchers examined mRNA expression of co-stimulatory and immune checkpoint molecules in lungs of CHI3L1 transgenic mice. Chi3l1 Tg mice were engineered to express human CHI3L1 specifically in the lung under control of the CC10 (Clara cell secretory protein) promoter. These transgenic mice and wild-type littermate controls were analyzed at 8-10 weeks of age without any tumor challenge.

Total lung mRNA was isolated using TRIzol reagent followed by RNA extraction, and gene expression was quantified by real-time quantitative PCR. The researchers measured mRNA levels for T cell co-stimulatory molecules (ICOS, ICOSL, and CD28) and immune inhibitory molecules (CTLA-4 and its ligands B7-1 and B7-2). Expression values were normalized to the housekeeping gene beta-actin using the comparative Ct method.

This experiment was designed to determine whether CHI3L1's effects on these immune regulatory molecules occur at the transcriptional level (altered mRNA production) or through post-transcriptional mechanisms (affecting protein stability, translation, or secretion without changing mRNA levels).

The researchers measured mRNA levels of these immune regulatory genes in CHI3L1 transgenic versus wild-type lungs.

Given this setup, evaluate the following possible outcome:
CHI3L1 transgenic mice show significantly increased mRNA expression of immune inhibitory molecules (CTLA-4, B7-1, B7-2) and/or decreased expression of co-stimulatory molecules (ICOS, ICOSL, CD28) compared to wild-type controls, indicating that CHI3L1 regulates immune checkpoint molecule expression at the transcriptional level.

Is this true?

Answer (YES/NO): YES